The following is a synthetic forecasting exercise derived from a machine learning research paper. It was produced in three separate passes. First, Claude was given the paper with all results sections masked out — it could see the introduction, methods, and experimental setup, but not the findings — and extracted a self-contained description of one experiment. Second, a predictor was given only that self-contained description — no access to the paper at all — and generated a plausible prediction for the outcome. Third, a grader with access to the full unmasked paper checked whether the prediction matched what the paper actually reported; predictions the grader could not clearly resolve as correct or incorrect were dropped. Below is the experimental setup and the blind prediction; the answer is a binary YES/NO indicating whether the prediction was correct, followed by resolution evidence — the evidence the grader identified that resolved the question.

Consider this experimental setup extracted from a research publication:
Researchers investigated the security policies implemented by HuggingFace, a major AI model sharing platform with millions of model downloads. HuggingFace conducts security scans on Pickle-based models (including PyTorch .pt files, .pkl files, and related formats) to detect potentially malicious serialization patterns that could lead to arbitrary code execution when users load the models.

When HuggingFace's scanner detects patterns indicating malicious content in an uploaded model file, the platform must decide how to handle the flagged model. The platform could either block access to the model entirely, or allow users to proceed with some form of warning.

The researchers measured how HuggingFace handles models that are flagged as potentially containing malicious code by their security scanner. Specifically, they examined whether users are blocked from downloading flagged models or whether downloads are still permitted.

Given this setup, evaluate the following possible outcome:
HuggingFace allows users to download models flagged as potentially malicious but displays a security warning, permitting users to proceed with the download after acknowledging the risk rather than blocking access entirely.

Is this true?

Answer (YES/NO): YES